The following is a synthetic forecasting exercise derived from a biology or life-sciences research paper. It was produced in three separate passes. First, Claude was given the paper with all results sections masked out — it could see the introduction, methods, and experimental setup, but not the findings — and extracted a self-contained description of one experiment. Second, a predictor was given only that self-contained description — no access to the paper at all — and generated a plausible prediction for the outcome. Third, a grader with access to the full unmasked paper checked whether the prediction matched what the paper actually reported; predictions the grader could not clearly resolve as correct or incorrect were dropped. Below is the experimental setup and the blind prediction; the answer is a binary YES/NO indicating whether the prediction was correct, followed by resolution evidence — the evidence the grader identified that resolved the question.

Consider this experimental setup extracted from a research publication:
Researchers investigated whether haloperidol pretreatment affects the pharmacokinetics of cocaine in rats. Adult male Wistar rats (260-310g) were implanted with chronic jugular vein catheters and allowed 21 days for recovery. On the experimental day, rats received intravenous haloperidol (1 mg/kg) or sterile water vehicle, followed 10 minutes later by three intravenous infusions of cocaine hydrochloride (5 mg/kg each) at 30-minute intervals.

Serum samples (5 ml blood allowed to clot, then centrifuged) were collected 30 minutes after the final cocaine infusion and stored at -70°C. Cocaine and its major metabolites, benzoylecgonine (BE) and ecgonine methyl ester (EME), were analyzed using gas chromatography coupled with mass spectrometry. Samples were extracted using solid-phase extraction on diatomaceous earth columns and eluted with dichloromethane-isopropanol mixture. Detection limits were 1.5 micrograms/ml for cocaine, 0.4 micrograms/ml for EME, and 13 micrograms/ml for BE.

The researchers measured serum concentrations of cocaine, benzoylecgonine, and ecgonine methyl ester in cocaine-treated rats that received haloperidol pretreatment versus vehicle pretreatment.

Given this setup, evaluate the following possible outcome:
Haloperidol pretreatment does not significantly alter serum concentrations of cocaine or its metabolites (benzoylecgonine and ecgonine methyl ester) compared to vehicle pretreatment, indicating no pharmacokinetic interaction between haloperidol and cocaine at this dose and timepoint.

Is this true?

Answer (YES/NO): NO